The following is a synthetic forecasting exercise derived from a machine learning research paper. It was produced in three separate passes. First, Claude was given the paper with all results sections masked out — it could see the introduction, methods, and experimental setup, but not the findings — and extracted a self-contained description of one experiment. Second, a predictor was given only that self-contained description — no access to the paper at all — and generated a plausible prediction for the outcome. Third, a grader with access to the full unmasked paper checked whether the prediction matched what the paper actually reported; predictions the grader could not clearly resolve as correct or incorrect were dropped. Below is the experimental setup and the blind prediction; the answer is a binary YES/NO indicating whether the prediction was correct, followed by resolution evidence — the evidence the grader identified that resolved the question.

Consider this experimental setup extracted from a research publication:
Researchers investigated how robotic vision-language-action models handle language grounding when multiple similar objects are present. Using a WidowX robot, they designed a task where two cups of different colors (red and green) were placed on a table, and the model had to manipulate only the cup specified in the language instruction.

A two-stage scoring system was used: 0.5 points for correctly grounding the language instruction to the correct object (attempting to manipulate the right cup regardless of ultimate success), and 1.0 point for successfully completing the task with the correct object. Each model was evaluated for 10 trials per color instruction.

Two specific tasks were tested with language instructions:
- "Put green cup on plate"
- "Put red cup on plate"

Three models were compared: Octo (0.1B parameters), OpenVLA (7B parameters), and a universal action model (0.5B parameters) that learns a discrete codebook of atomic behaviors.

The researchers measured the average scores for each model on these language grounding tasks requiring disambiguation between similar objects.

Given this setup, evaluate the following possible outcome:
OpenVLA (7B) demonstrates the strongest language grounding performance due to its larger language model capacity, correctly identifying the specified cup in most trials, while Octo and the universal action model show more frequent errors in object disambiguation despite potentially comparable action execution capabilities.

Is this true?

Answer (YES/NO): YES